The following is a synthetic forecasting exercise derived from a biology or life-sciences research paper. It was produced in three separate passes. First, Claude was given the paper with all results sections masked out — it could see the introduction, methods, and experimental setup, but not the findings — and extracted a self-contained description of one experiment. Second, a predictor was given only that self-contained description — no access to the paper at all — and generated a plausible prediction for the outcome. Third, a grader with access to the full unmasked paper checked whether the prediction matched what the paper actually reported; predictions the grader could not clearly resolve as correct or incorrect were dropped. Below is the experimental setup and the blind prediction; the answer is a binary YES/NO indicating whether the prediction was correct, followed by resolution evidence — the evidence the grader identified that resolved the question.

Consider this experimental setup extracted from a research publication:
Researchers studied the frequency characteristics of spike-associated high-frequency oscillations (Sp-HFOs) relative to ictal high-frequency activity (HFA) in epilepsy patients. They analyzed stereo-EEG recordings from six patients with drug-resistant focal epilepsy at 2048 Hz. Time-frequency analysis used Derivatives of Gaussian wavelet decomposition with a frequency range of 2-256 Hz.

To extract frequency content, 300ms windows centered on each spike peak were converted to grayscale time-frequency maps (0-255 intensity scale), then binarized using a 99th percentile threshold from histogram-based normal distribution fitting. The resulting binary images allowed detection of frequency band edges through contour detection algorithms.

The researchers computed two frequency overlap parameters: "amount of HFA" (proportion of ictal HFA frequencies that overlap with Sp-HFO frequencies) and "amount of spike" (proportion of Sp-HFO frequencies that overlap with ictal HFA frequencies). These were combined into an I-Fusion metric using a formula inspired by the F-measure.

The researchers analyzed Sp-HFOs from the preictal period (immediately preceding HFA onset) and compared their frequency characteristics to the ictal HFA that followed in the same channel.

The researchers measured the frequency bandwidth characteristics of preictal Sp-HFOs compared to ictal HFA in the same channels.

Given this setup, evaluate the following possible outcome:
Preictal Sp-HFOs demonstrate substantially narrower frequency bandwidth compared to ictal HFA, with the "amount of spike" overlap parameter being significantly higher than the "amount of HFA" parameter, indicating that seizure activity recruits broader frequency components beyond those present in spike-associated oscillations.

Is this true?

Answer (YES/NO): NO